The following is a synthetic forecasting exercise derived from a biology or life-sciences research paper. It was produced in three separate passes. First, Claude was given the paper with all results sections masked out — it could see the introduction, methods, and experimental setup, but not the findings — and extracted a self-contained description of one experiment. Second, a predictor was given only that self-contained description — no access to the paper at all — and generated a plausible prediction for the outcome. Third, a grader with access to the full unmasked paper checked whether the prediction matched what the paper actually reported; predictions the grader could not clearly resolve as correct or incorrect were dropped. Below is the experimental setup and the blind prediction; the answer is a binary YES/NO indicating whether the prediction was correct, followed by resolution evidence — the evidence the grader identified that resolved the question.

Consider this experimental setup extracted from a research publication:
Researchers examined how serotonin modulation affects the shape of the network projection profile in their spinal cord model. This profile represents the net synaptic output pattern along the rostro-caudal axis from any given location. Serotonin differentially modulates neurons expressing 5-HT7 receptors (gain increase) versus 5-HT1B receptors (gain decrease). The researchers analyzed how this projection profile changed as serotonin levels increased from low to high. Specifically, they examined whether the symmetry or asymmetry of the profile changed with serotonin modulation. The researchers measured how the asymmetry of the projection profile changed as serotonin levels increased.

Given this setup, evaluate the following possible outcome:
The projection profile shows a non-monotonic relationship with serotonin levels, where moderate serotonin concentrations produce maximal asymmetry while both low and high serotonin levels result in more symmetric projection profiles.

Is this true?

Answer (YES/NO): NO